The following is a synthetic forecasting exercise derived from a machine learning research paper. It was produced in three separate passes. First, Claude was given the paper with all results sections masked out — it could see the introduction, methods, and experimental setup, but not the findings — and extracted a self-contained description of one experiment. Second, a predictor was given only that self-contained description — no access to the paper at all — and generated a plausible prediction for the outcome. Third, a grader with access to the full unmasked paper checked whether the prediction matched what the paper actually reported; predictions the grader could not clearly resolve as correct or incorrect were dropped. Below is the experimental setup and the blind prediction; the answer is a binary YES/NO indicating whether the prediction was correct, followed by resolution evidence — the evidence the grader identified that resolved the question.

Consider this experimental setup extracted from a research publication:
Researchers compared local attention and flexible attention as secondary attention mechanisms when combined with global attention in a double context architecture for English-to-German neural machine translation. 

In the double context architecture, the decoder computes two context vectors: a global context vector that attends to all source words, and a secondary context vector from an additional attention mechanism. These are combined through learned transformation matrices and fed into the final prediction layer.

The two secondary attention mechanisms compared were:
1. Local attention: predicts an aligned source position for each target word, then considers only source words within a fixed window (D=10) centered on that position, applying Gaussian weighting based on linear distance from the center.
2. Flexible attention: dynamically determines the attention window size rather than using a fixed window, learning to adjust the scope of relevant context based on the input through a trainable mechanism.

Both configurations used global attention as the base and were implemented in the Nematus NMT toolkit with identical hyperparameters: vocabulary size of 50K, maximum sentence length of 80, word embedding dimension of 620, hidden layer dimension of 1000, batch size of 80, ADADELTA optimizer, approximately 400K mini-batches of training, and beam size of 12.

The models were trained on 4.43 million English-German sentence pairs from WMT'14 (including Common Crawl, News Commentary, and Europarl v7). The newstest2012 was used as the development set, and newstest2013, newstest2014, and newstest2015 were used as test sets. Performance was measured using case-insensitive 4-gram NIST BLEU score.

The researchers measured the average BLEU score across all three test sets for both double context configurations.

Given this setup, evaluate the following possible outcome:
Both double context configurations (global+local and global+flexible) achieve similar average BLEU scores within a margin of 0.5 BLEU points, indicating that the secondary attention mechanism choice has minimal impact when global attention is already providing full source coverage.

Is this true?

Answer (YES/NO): YES